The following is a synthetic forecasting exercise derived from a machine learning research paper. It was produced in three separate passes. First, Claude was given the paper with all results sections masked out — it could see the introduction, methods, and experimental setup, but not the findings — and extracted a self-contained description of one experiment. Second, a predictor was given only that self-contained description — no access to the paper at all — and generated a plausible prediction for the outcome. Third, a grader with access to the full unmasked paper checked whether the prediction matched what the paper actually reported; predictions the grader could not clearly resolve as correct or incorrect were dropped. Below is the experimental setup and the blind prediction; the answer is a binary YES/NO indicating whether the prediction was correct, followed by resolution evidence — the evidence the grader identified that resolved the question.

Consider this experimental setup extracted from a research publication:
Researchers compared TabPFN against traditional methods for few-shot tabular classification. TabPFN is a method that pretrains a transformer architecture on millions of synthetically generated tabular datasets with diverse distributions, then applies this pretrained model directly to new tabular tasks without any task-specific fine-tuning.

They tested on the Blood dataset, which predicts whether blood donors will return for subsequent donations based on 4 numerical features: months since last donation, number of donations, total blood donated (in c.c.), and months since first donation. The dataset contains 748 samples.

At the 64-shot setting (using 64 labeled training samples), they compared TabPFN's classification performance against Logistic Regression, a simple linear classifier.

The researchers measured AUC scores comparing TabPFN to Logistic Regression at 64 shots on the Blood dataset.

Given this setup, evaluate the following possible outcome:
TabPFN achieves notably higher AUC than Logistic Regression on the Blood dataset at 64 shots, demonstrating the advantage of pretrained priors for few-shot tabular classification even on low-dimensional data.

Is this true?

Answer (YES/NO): NO